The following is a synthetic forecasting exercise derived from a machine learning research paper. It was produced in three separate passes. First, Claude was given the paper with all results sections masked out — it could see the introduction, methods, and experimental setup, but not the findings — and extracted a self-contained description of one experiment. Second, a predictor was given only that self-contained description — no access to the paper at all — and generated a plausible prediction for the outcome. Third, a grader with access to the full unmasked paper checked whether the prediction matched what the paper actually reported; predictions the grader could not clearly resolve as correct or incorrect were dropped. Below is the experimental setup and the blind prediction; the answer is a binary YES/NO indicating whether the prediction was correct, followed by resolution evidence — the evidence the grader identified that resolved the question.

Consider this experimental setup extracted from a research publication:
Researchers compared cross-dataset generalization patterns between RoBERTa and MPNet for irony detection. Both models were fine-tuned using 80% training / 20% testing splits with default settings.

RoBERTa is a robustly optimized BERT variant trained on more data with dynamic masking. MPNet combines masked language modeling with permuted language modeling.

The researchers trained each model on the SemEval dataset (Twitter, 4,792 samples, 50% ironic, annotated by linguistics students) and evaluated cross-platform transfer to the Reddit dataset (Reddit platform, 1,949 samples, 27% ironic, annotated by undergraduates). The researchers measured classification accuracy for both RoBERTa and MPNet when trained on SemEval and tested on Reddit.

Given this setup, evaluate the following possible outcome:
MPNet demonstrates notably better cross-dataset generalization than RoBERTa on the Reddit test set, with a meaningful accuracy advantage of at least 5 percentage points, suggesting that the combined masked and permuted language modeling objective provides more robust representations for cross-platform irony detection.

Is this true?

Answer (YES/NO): NO